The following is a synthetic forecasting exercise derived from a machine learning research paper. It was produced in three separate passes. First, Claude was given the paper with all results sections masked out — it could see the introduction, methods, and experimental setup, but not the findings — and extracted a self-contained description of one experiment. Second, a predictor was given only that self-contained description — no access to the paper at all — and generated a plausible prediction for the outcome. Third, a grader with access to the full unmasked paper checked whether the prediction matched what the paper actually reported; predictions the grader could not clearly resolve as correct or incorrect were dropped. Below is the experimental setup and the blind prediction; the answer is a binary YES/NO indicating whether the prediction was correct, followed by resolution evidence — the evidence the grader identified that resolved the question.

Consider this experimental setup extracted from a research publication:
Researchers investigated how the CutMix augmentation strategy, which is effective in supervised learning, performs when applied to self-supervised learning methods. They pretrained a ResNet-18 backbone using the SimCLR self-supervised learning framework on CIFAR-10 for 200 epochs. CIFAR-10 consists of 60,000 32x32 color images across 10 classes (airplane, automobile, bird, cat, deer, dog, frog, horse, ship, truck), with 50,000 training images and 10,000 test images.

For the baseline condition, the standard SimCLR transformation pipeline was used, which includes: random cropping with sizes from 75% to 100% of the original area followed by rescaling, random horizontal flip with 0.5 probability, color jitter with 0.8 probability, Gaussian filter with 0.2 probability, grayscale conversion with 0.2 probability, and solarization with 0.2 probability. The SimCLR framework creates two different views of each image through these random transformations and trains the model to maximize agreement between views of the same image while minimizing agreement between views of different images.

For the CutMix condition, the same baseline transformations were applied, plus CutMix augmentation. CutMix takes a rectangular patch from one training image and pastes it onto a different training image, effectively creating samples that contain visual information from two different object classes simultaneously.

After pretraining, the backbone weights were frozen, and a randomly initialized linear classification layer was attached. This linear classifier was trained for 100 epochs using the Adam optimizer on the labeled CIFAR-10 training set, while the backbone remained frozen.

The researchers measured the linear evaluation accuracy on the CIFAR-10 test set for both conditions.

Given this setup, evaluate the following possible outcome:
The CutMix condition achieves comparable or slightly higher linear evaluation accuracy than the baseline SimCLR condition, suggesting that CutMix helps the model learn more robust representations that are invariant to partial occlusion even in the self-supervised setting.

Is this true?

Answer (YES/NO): NO